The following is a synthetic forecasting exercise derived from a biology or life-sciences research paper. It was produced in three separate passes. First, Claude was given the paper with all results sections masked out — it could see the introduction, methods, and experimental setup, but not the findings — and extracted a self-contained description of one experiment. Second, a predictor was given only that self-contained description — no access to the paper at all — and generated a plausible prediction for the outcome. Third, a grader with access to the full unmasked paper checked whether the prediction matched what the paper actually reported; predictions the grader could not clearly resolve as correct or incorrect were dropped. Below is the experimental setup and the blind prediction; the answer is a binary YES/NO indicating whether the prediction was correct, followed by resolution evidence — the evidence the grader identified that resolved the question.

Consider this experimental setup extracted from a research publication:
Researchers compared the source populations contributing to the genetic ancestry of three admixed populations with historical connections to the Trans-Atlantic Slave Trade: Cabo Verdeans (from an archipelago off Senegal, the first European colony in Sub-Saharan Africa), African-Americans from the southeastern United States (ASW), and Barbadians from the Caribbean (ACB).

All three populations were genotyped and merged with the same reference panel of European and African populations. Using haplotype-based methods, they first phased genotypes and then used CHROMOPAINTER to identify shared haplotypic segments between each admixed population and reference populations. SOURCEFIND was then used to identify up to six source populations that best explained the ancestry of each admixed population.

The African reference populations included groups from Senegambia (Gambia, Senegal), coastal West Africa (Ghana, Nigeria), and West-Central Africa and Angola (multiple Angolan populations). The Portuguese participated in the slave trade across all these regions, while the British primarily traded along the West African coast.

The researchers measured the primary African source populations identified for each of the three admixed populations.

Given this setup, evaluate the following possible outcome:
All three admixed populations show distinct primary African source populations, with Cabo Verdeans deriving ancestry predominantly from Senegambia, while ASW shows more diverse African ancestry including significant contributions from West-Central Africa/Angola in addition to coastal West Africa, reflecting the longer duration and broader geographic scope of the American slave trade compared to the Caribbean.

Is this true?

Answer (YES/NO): NO